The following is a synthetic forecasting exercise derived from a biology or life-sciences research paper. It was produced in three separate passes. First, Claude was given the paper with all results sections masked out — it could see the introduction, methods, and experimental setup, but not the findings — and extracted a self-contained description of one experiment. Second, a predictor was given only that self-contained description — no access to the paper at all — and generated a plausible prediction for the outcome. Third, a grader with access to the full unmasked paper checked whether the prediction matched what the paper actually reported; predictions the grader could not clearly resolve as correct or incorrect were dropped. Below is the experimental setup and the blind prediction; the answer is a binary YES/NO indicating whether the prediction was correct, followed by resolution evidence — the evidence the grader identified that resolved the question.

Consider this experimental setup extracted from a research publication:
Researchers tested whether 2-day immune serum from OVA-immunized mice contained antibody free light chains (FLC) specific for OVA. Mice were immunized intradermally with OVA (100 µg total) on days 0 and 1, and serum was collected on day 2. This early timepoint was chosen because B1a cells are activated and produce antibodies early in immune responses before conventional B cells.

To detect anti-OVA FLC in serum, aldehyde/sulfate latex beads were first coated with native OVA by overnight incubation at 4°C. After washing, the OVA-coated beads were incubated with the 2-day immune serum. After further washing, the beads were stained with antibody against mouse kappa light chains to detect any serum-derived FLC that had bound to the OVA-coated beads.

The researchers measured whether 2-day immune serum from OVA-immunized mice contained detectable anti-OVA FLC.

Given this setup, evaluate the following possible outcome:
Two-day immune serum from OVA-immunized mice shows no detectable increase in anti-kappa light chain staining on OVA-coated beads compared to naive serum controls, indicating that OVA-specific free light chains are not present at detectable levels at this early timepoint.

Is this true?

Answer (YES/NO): NO